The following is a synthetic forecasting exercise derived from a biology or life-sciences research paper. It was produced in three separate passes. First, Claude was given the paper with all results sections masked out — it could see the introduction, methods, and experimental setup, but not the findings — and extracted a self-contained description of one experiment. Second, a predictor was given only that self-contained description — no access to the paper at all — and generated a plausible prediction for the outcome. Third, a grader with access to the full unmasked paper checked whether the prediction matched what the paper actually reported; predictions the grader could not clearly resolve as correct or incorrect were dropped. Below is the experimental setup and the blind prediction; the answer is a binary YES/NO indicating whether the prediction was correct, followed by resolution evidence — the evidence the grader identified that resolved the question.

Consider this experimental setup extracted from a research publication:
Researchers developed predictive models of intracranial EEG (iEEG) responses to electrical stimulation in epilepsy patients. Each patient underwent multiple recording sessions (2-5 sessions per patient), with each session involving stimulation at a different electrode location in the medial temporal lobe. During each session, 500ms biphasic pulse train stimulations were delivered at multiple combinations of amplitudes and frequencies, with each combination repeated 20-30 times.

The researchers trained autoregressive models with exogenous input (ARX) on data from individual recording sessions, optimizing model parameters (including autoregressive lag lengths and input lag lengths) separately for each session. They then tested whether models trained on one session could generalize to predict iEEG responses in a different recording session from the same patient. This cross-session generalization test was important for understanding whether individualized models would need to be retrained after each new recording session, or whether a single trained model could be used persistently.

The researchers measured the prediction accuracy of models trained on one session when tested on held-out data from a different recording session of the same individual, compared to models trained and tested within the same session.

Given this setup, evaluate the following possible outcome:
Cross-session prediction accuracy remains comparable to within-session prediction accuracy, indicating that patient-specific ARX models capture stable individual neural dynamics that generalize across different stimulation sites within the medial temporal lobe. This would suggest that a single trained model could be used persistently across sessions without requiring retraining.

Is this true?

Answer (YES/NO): NO